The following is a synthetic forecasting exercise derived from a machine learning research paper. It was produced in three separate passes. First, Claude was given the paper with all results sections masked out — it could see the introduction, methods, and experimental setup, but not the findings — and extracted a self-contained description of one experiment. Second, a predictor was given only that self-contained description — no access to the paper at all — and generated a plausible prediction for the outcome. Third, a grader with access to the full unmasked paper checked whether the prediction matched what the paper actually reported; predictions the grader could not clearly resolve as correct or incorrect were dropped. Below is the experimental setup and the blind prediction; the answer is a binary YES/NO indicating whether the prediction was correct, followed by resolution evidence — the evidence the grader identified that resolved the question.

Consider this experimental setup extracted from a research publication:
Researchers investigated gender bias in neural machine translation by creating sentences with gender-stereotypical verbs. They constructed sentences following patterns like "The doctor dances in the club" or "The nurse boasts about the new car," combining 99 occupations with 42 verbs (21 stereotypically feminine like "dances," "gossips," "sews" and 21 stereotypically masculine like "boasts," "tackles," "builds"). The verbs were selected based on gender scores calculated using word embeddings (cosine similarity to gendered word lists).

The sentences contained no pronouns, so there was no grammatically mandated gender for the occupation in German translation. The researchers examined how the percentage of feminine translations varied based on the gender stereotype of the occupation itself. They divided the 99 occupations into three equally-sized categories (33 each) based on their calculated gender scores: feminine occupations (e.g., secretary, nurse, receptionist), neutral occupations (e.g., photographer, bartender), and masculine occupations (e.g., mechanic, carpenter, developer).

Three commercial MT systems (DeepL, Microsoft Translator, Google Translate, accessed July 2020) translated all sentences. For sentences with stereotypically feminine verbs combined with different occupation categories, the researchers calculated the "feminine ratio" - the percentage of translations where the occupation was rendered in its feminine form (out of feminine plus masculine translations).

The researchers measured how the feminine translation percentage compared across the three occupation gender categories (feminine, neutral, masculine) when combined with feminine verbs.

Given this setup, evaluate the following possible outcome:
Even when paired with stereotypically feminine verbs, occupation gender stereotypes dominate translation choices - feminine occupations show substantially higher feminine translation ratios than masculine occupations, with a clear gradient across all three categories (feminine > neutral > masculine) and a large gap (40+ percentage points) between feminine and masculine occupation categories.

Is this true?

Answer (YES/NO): NO